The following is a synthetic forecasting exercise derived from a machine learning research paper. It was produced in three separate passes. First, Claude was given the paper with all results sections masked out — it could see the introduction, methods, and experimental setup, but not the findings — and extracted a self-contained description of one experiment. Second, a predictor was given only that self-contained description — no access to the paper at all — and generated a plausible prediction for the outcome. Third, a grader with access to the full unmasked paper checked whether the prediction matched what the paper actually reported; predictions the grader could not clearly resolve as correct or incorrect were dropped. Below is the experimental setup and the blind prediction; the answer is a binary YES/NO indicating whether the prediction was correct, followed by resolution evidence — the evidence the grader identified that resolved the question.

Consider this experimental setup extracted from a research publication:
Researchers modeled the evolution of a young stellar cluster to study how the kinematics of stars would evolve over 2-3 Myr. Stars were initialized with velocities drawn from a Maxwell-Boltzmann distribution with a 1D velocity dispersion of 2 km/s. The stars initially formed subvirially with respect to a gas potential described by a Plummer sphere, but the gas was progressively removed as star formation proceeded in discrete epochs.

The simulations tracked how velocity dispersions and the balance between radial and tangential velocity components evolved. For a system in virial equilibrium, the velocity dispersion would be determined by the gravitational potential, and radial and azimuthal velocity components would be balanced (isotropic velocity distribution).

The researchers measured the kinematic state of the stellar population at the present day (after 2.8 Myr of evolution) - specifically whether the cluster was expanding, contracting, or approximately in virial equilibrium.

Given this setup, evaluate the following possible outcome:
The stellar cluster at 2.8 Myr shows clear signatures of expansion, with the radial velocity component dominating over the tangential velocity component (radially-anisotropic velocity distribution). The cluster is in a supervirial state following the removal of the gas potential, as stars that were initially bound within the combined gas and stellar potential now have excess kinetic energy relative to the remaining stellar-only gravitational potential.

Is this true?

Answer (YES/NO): NO